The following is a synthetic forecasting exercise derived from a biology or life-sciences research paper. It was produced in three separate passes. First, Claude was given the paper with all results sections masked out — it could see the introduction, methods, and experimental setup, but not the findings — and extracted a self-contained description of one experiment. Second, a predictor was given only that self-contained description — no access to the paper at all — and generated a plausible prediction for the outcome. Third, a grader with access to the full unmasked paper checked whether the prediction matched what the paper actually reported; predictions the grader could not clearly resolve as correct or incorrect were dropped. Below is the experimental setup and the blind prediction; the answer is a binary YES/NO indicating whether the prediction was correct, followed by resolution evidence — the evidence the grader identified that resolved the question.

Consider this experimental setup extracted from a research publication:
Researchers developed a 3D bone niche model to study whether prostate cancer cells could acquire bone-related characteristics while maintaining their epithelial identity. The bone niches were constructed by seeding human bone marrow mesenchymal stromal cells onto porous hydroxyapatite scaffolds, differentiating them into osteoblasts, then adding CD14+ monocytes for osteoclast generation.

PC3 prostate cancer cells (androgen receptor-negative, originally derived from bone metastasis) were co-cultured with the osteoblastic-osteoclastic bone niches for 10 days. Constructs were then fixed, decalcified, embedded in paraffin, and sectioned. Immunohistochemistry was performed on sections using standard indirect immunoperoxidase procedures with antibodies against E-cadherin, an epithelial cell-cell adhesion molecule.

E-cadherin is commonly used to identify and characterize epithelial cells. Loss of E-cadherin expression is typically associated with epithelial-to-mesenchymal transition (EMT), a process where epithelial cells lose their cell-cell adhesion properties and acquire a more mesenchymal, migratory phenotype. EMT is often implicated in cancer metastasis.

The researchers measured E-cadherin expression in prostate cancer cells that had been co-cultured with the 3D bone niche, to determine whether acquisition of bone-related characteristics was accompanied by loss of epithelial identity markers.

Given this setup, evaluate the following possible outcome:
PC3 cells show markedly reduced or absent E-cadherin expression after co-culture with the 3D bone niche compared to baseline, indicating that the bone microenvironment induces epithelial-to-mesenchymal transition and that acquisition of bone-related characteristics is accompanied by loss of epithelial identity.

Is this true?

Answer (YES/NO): NO